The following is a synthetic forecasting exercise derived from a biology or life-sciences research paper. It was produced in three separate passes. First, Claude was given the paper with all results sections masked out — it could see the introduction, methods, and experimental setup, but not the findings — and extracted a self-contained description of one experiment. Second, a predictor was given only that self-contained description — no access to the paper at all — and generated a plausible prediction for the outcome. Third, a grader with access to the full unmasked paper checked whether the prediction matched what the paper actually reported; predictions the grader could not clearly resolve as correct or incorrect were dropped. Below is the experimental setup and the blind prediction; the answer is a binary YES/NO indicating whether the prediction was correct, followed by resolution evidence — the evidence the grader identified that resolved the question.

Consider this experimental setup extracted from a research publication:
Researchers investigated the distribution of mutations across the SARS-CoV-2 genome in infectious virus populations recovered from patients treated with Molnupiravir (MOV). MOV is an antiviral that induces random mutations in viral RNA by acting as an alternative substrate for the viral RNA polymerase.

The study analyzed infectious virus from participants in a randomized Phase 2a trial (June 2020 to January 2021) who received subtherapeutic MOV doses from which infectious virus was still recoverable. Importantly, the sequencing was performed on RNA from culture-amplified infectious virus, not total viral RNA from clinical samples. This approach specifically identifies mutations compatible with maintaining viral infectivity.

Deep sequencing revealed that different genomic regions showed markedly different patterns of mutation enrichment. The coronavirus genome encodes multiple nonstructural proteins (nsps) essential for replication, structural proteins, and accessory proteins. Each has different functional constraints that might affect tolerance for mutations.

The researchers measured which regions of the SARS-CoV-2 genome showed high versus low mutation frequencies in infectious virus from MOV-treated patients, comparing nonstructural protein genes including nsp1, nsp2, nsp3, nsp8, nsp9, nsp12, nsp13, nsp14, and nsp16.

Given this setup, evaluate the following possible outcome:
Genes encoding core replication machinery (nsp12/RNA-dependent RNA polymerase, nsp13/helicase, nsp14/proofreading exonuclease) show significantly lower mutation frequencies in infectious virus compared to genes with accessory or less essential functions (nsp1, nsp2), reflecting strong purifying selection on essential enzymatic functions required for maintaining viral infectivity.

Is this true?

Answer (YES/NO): NO